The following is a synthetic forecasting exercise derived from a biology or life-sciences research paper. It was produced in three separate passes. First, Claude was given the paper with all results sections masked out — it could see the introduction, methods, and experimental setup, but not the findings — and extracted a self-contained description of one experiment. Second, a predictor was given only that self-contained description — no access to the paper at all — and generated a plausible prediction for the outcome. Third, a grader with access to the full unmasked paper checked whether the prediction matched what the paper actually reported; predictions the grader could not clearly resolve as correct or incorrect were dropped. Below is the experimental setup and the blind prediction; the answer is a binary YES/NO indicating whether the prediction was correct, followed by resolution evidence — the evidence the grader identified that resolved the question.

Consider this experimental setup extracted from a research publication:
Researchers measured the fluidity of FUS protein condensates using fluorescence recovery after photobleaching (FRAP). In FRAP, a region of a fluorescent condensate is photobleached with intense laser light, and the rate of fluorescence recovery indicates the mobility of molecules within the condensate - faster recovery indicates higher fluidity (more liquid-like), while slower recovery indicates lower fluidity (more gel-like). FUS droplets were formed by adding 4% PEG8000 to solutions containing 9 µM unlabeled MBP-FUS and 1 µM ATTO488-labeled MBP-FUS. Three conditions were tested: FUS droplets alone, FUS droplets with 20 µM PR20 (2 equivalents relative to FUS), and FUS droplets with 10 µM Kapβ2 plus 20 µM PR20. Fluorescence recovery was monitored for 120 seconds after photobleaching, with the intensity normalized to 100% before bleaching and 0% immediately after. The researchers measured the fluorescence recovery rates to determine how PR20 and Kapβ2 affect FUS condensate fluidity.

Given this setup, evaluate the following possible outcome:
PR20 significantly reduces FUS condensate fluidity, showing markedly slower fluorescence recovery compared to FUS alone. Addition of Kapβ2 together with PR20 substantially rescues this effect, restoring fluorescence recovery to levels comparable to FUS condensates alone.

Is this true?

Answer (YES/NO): NO